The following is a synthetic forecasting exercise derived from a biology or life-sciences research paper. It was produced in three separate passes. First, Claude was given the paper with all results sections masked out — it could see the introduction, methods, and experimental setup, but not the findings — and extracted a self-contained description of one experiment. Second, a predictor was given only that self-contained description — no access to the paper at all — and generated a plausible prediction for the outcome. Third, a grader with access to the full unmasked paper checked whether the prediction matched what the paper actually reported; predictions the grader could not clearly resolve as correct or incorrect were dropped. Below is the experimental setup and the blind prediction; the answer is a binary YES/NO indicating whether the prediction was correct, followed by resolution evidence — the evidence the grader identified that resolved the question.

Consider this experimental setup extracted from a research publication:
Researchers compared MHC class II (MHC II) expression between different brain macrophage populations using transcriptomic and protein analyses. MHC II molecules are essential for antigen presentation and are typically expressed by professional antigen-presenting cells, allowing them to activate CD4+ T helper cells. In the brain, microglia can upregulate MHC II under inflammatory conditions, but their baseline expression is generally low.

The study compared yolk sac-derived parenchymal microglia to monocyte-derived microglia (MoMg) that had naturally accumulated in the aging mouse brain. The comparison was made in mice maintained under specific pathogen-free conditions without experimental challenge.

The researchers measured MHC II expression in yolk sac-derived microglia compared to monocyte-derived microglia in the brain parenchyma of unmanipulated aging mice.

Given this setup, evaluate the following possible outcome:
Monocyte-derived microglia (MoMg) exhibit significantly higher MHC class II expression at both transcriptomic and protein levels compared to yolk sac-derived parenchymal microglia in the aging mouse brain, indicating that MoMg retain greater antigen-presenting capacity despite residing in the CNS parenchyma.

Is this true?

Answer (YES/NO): YES